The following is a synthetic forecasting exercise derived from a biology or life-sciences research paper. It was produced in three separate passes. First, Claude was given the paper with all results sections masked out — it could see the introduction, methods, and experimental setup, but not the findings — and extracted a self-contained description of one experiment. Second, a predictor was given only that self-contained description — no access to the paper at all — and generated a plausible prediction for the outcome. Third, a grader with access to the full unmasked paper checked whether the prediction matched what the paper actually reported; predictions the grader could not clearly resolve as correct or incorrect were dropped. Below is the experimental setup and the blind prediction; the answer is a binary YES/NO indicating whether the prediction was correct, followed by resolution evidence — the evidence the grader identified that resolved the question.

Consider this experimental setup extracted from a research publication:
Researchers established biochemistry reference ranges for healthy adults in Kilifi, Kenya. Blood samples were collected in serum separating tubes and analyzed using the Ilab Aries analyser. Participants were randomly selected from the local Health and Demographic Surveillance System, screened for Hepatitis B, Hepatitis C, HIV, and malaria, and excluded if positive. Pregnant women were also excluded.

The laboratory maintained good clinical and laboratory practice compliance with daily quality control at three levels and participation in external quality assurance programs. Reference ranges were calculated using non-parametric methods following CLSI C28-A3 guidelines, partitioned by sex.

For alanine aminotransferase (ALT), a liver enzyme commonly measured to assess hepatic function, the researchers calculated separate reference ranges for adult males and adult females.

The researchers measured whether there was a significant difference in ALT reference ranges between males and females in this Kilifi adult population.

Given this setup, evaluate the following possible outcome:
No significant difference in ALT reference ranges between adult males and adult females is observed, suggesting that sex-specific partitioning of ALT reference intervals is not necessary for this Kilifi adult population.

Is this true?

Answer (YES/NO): NO